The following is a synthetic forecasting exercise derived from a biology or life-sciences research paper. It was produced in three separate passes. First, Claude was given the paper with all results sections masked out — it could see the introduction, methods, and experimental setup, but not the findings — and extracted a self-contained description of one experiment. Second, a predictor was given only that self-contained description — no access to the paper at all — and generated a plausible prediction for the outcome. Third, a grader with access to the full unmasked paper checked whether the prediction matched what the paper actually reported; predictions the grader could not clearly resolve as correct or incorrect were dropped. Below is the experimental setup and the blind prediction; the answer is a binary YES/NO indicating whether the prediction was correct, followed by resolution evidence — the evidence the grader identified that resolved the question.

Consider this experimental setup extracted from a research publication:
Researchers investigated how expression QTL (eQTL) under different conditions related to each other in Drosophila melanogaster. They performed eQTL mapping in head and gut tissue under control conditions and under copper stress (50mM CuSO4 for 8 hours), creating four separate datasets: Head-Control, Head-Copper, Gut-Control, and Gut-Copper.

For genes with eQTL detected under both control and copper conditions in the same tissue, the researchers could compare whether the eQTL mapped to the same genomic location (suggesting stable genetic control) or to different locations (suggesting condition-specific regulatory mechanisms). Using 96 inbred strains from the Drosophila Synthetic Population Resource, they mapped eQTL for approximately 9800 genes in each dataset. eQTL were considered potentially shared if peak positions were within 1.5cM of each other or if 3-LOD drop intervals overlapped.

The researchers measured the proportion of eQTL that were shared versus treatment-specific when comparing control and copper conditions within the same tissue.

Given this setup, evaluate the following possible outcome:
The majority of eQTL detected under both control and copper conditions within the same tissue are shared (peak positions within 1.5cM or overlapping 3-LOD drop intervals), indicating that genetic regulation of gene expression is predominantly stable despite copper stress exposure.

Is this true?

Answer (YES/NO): YES